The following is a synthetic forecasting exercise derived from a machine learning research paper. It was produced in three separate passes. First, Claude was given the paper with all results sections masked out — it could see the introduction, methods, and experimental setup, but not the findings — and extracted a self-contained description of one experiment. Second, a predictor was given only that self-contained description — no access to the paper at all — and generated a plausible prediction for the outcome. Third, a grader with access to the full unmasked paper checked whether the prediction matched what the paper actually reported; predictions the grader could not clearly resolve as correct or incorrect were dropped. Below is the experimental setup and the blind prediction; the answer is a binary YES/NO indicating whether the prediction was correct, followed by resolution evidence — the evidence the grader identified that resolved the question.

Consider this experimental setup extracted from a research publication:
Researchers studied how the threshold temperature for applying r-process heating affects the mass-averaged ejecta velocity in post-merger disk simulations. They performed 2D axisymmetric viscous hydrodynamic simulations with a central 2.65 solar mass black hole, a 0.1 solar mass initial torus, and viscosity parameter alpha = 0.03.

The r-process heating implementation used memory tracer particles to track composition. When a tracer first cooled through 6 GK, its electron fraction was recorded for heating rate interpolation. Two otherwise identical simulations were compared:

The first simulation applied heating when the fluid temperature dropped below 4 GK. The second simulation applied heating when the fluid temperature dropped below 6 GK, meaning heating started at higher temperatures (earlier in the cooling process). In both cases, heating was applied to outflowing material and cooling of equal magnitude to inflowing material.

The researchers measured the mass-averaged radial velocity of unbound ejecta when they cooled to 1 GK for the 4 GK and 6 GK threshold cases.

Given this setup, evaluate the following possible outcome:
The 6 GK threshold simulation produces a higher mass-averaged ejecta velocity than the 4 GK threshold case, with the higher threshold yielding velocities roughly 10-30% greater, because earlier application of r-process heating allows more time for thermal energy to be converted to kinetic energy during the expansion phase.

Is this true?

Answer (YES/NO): NO